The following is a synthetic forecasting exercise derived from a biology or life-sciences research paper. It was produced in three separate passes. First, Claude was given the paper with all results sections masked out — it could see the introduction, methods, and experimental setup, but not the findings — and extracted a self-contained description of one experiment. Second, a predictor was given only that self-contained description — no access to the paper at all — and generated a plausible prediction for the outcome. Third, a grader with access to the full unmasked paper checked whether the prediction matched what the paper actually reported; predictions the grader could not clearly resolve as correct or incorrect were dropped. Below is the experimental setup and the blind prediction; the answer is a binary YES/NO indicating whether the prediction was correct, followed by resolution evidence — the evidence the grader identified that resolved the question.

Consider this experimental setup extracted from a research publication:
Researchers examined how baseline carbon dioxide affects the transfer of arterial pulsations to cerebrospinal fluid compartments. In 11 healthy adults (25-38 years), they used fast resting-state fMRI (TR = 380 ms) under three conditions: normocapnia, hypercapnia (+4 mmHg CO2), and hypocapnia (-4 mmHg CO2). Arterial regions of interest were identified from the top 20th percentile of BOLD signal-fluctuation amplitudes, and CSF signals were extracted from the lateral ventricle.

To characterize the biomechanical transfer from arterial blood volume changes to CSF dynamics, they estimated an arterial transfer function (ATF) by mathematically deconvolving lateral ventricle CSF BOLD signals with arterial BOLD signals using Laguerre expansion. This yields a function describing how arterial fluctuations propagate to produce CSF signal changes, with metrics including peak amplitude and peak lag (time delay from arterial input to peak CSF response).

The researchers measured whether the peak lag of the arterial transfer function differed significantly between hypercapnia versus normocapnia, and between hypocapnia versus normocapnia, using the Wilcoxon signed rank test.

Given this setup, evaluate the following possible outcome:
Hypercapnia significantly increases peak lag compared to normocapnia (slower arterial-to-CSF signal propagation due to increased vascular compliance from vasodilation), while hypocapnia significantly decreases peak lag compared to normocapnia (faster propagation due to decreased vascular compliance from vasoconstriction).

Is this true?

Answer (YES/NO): NO